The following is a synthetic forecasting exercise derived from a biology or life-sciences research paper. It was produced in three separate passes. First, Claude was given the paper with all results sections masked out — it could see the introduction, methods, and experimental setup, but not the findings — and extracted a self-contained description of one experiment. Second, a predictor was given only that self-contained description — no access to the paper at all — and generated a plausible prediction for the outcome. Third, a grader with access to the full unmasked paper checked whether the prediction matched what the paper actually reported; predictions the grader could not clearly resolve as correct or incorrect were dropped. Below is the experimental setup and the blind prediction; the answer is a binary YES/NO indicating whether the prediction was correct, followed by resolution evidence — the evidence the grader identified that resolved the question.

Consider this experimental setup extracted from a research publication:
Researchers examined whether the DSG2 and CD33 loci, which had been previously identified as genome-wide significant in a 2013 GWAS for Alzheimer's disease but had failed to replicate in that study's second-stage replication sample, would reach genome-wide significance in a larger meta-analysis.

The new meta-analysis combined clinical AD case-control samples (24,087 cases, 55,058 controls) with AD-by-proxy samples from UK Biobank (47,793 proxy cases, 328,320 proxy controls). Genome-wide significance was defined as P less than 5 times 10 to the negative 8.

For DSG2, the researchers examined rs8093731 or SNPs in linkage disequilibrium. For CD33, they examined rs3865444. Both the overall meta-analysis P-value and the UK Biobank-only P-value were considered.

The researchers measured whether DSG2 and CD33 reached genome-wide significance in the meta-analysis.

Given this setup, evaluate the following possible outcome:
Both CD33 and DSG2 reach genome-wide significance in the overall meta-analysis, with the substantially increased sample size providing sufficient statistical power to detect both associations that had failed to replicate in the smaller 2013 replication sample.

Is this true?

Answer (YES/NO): NO